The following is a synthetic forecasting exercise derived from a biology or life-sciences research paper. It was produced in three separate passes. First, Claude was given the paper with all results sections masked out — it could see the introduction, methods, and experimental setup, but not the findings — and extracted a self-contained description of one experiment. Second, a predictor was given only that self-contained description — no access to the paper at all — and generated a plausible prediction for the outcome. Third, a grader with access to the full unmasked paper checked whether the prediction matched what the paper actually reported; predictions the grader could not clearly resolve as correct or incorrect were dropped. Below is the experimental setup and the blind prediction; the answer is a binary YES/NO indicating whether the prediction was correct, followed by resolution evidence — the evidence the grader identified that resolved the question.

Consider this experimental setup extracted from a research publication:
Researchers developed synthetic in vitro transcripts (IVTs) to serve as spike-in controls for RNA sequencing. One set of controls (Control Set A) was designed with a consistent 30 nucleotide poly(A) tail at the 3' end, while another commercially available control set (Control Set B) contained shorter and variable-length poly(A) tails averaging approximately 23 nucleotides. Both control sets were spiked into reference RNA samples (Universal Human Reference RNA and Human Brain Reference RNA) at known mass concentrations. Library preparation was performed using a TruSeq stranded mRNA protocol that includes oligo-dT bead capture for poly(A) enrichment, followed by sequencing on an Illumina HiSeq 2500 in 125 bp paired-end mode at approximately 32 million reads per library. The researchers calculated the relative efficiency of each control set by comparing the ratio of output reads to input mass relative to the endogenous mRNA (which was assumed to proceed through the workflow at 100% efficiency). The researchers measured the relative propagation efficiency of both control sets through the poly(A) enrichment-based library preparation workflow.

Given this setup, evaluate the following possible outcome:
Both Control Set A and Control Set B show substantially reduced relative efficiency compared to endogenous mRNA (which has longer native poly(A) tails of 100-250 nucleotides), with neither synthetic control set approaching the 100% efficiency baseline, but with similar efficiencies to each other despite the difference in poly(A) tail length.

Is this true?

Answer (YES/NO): NO